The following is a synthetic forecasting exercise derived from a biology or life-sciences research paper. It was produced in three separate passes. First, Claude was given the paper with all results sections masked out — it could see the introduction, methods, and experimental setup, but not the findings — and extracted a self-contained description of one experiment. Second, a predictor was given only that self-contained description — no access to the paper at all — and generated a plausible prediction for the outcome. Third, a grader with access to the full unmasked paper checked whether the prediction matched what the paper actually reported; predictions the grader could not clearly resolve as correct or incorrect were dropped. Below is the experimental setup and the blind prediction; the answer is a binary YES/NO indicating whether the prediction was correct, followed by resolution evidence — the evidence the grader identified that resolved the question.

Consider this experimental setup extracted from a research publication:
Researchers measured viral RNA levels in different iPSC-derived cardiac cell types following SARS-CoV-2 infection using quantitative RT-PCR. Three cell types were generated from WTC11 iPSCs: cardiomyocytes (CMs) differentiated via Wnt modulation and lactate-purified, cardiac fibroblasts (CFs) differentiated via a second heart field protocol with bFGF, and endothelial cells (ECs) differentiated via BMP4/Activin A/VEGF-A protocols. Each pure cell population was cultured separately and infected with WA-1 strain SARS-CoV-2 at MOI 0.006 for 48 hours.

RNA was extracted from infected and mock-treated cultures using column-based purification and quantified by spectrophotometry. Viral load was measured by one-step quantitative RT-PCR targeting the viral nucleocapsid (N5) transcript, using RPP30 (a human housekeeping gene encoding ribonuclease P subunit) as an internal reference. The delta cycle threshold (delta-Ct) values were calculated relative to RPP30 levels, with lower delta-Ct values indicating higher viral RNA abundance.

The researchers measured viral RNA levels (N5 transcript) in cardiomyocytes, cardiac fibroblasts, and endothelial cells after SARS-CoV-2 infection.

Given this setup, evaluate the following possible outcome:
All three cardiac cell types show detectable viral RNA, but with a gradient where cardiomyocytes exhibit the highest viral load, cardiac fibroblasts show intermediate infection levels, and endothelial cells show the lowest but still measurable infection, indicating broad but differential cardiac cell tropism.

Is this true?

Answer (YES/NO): NO